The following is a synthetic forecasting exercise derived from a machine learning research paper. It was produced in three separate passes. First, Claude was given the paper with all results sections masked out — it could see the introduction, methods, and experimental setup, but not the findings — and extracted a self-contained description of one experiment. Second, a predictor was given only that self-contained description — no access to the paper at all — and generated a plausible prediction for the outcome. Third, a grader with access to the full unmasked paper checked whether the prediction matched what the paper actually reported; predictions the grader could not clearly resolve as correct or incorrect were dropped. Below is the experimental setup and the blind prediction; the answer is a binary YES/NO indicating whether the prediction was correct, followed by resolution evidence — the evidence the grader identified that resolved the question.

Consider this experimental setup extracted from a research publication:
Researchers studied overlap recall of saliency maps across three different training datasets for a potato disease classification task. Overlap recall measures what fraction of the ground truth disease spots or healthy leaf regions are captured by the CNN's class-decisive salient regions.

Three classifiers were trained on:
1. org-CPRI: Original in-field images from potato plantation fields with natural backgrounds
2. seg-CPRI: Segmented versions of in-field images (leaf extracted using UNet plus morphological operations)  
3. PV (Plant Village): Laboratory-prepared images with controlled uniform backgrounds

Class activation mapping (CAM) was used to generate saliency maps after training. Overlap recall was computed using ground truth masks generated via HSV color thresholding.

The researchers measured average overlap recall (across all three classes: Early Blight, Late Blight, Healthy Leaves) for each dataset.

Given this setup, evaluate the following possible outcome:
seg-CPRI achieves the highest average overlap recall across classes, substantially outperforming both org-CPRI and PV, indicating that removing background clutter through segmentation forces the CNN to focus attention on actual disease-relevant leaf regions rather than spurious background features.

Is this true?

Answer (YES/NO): NO